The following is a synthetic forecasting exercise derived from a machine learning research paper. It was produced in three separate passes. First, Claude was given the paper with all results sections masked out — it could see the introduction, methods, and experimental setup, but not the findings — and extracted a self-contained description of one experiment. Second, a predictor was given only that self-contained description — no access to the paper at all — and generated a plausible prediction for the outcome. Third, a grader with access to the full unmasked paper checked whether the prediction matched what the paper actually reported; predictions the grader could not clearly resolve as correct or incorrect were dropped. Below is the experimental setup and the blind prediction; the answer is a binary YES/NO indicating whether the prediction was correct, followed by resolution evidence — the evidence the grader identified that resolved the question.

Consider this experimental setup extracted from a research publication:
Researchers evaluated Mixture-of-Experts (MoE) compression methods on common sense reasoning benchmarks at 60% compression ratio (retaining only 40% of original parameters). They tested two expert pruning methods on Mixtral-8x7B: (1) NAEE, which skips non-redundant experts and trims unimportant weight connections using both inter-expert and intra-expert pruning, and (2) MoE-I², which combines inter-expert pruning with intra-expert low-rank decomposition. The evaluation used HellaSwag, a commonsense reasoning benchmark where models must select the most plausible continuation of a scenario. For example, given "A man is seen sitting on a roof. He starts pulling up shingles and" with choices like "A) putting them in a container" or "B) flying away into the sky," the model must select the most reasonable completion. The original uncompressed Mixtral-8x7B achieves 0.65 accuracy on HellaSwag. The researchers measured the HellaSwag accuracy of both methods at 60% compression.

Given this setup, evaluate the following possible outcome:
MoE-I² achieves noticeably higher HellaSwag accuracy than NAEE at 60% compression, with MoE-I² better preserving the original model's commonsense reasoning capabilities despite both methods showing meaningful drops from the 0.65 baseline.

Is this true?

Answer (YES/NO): NO